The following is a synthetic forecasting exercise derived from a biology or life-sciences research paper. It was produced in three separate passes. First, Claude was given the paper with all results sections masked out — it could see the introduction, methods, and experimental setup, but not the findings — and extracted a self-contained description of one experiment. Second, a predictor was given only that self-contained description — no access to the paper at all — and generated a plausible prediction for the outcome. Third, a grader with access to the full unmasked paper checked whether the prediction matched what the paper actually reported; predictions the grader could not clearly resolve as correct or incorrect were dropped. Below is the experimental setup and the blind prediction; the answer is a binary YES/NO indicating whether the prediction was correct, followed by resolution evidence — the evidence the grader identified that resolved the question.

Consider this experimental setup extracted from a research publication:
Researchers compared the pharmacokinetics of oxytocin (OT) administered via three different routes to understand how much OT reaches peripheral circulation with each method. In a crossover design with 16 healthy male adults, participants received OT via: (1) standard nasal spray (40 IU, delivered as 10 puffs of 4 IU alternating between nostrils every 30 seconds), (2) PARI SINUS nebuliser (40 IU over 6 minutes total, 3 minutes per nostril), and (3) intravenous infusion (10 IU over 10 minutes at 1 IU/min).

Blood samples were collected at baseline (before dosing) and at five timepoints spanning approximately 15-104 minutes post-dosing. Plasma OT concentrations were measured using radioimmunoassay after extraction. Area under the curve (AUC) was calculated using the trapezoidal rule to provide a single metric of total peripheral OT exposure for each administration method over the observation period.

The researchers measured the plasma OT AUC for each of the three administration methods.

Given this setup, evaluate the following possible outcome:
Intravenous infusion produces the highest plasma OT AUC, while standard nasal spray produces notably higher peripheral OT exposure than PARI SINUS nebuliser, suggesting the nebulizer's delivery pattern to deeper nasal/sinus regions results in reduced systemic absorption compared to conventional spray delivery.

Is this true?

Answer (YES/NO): NO